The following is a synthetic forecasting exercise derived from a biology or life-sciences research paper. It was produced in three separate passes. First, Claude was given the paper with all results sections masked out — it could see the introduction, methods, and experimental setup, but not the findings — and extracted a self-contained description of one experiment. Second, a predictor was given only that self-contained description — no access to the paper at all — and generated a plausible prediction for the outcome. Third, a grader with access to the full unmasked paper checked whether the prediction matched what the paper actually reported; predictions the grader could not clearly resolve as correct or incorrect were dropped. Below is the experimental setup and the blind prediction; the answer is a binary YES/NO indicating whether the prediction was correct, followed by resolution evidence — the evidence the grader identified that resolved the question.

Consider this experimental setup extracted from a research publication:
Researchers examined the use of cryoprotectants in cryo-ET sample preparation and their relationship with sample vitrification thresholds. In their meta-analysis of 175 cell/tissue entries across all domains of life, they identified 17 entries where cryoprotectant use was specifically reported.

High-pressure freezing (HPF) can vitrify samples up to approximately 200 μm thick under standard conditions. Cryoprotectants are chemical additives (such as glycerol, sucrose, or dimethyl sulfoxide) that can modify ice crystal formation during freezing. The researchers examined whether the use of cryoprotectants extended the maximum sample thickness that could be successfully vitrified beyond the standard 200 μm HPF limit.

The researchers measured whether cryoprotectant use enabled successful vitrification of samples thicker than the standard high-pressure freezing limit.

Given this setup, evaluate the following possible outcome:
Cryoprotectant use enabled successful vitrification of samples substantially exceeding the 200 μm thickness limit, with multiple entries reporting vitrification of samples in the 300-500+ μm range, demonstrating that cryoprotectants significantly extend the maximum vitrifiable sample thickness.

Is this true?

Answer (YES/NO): YES